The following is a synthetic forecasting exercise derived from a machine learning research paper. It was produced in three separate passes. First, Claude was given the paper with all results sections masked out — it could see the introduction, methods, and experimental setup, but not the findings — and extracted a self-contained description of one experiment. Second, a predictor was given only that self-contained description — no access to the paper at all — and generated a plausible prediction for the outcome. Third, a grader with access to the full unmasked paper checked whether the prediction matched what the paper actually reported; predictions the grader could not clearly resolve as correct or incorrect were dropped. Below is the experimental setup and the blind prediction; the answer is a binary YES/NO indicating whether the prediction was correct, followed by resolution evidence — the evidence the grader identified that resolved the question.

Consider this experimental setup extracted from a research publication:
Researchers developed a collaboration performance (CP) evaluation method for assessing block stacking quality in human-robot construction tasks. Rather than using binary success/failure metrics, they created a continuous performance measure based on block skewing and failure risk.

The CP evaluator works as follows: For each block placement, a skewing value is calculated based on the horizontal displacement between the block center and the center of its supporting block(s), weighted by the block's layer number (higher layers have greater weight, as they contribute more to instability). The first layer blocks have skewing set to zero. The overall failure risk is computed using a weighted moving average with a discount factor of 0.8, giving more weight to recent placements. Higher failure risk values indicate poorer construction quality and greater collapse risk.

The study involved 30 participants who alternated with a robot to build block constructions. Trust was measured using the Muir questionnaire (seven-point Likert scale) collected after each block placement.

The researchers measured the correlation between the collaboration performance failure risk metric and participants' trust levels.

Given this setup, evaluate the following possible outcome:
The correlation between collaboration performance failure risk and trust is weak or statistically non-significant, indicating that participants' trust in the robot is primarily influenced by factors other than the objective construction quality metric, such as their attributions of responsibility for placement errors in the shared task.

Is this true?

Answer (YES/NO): NO